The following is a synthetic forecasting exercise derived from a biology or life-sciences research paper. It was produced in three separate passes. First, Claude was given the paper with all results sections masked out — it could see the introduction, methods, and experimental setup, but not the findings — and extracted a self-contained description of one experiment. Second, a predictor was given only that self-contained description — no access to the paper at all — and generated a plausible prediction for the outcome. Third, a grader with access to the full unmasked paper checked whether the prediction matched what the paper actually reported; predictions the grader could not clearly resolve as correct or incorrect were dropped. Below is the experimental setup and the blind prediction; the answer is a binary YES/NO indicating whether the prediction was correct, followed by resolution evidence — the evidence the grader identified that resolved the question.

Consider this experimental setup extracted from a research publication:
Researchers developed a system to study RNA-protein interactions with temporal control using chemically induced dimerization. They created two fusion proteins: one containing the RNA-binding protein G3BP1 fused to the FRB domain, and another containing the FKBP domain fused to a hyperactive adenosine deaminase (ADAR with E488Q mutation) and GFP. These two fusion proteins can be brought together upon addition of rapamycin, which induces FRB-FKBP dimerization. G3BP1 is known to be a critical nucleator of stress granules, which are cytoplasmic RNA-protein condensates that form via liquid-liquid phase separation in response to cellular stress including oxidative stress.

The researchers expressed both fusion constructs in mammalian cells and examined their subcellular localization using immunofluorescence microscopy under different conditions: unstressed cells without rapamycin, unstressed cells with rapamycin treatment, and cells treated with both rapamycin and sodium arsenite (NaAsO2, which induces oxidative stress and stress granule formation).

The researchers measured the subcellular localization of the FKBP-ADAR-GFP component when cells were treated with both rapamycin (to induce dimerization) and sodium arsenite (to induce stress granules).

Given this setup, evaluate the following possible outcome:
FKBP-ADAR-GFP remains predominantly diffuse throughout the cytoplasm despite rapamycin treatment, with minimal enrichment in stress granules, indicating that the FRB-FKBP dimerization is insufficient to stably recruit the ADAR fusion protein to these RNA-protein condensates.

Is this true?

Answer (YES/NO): NO